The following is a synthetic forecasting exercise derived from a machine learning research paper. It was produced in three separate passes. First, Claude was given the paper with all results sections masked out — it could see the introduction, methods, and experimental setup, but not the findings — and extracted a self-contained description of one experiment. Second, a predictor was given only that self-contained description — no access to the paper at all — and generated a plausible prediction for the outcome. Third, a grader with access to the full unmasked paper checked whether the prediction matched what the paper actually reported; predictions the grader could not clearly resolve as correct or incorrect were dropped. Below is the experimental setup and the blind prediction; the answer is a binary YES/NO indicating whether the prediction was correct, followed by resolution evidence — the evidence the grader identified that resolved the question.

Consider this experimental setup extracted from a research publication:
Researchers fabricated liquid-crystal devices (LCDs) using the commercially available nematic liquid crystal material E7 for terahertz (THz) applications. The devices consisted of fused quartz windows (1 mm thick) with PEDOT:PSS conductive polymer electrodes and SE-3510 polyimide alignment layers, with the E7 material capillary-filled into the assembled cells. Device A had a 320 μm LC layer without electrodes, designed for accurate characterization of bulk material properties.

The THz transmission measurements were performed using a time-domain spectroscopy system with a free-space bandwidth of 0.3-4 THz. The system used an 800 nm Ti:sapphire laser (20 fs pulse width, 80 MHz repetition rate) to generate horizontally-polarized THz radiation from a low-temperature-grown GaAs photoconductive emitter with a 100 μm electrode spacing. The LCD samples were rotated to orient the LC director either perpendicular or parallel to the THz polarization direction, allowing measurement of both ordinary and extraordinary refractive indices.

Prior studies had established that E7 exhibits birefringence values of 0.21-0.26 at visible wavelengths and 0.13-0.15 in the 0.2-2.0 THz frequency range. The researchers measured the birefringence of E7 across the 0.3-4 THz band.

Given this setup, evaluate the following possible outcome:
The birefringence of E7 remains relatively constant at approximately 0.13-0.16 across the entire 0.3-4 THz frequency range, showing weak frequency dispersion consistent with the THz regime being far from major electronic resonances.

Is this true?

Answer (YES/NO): NO